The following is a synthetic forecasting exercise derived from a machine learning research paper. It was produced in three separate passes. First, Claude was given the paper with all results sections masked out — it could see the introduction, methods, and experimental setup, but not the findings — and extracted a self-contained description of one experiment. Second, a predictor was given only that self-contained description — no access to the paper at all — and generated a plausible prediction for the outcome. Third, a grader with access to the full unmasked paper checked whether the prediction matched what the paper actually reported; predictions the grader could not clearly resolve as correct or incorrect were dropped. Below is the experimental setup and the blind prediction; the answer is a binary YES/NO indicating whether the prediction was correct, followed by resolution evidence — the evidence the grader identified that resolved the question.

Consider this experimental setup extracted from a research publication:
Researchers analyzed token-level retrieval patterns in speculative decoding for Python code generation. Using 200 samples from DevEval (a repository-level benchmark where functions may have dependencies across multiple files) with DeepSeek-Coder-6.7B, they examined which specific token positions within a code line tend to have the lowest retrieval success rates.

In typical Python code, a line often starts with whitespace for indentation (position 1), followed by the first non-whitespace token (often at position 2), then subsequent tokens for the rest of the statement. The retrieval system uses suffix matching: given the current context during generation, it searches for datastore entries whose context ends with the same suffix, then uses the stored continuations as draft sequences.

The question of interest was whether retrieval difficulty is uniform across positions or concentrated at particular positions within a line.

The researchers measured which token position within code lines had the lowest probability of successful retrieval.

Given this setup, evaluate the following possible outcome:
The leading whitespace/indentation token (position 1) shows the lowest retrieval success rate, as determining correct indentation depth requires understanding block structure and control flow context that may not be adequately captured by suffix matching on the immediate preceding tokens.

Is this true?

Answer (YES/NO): NO